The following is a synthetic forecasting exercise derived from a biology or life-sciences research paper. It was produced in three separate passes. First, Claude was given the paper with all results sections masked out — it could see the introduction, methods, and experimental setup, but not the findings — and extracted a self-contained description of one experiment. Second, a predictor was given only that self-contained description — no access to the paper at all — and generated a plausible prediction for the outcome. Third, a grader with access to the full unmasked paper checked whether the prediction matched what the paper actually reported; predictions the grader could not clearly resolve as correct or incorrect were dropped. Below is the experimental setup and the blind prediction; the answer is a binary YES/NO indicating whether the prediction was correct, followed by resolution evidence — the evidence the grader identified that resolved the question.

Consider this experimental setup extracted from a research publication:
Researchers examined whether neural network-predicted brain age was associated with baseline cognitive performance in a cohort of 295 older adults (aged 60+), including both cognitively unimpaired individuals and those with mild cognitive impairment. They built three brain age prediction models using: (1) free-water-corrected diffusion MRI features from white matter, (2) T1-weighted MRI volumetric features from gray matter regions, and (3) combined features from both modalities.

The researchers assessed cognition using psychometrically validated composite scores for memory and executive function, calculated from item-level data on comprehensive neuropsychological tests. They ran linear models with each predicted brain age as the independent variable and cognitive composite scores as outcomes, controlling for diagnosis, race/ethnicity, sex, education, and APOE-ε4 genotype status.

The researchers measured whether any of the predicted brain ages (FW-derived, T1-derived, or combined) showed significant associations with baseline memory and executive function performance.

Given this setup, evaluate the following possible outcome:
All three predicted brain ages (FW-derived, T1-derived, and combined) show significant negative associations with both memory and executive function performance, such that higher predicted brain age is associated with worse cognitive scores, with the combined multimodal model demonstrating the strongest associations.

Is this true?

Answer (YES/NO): YES